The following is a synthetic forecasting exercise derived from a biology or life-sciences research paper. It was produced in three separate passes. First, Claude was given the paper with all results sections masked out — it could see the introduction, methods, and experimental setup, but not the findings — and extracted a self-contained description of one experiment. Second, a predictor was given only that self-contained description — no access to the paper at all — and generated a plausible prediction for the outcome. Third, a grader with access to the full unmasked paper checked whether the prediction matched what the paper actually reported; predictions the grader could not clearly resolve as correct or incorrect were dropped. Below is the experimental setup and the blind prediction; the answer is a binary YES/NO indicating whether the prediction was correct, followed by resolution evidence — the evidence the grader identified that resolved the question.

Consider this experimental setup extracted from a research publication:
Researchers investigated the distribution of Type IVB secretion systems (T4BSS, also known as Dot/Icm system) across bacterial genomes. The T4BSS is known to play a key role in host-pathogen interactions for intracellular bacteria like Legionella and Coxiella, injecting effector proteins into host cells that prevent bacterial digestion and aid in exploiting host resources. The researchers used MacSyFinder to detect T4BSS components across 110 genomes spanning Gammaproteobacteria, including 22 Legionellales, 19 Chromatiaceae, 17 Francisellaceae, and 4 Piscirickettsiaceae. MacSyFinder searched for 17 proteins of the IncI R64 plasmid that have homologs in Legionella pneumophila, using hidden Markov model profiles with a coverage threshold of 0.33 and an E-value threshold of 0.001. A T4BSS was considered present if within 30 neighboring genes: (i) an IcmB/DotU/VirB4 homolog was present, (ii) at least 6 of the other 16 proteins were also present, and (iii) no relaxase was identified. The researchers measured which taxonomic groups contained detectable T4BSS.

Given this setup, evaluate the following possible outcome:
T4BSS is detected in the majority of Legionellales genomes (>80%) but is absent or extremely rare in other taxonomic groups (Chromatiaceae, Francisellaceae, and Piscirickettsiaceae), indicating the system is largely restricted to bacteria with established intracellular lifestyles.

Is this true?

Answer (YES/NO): NO